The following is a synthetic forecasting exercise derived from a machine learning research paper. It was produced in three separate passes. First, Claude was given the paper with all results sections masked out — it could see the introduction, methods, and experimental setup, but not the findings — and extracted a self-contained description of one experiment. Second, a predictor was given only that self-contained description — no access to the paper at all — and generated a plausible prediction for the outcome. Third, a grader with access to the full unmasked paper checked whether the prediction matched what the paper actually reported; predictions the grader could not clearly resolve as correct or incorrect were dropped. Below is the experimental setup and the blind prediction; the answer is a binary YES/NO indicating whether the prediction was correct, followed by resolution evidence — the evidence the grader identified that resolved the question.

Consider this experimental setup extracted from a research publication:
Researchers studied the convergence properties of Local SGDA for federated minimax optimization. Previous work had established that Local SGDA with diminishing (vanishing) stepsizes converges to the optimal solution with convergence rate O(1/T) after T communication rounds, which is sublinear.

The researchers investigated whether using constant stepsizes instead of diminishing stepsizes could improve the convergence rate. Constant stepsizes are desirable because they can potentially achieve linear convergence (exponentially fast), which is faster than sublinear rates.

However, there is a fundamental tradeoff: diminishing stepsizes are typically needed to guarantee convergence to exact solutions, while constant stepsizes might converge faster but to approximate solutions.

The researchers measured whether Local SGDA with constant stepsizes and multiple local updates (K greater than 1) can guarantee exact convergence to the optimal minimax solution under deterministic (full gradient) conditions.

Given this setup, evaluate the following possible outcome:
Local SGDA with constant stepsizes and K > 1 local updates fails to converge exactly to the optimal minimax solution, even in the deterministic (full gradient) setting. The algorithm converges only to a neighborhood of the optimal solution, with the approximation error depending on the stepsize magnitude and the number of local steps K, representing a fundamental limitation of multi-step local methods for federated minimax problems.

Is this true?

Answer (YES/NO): YES